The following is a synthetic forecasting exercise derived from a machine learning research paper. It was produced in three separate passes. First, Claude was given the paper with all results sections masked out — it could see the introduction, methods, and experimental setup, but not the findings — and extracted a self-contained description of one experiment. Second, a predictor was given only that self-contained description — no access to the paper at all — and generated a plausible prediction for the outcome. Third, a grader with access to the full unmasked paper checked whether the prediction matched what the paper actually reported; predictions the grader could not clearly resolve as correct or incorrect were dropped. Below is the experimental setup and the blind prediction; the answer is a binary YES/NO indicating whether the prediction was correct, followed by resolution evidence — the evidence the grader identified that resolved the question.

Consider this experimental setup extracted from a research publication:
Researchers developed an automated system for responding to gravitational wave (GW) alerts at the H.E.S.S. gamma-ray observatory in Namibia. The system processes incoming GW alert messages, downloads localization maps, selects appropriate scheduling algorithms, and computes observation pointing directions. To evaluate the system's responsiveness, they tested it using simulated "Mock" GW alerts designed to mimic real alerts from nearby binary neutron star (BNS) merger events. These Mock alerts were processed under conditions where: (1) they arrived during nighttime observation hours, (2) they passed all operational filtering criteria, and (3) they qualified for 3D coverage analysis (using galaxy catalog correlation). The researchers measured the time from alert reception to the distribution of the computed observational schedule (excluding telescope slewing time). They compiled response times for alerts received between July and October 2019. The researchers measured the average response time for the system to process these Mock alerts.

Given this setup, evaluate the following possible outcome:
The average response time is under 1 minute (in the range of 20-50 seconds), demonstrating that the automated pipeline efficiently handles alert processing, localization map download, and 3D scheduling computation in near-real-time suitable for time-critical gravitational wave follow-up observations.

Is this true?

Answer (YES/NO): YES